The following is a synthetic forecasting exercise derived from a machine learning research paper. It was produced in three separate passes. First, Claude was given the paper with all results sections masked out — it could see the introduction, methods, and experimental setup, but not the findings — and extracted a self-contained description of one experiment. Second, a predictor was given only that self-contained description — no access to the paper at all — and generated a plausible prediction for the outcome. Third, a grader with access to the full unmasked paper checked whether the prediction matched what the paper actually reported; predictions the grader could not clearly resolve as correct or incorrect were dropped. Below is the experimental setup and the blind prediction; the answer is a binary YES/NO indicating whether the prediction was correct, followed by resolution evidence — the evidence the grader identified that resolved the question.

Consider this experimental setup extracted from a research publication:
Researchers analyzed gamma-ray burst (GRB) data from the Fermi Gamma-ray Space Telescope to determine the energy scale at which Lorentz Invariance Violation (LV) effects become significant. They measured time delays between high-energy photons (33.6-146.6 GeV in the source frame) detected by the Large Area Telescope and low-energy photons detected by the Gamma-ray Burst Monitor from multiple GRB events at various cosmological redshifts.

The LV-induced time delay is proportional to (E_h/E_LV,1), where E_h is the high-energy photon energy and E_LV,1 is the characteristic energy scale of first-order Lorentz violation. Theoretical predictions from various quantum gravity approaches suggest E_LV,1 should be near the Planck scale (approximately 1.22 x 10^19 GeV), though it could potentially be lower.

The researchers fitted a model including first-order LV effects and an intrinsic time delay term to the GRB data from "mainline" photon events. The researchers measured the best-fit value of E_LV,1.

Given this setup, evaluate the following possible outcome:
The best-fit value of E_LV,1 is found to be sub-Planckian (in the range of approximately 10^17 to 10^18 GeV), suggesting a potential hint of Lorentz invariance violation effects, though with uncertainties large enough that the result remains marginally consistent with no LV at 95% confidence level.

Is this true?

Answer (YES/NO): NO